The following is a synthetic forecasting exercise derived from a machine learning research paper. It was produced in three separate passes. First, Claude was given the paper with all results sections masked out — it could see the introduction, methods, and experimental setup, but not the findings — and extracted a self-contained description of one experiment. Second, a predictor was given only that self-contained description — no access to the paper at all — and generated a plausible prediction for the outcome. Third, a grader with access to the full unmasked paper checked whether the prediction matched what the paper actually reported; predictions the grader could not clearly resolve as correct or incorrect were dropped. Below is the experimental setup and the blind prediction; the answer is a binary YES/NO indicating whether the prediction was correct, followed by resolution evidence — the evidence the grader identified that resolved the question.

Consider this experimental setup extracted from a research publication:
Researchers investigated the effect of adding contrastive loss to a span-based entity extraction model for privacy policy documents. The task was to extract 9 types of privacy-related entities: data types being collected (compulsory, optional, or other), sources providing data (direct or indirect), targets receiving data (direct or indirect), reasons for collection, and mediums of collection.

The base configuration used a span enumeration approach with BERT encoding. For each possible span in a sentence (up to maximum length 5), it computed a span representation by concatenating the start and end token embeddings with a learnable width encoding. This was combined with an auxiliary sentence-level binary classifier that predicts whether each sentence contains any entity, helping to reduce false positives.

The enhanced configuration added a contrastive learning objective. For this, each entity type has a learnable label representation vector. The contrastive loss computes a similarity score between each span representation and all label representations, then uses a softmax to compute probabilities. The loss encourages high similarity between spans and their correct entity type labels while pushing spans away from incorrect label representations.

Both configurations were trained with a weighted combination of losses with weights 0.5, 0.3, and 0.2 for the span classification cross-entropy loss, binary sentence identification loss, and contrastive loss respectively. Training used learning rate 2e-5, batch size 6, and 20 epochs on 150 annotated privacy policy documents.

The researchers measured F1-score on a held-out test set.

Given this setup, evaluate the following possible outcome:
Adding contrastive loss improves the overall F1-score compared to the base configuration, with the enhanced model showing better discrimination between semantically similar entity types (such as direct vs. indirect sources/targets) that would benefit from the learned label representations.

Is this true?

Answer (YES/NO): YES